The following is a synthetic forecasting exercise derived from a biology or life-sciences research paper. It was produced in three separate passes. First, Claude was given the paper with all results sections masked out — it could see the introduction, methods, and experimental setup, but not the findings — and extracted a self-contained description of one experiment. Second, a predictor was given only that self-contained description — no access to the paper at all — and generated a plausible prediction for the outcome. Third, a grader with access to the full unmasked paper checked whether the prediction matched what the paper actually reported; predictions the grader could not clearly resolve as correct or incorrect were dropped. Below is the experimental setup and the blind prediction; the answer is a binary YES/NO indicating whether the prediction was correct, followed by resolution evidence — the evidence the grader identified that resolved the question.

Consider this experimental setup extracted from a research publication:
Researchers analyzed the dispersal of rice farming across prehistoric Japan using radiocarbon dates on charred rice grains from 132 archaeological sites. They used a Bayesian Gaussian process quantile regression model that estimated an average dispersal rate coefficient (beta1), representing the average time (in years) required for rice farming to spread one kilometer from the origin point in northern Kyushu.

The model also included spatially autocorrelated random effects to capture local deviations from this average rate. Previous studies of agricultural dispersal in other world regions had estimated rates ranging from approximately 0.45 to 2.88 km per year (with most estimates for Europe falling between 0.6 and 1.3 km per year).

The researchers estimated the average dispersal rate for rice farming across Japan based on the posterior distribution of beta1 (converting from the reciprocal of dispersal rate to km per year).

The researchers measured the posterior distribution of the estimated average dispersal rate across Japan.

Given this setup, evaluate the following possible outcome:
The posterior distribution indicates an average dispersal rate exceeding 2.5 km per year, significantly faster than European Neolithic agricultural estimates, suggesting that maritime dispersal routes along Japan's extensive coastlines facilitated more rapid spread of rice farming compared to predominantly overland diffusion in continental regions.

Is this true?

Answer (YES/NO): NO